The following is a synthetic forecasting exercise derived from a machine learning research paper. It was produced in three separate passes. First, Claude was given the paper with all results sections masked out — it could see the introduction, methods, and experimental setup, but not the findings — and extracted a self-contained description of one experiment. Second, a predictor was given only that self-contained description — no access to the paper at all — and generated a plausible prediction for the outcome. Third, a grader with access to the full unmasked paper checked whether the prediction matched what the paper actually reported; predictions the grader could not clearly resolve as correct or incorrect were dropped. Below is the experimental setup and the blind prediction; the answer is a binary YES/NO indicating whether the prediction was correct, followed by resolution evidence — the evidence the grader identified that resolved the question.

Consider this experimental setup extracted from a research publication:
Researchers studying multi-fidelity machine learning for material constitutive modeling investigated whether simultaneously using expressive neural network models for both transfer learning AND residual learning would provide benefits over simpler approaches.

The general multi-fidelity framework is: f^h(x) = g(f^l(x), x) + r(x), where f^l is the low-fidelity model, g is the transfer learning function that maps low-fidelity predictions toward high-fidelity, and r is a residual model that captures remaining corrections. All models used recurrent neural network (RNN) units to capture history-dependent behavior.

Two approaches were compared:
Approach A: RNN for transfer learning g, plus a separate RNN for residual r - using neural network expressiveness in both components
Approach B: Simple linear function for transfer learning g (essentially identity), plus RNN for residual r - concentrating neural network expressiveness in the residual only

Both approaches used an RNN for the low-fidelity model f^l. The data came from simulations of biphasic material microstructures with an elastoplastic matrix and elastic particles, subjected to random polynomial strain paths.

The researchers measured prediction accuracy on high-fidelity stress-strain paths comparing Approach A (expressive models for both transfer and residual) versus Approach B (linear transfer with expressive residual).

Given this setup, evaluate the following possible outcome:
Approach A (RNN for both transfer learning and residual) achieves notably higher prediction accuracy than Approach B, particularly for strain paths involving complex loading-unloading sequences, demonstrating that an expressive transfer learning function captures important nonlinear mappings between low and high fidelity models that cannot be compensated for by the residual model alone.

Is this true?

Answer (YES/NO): NO